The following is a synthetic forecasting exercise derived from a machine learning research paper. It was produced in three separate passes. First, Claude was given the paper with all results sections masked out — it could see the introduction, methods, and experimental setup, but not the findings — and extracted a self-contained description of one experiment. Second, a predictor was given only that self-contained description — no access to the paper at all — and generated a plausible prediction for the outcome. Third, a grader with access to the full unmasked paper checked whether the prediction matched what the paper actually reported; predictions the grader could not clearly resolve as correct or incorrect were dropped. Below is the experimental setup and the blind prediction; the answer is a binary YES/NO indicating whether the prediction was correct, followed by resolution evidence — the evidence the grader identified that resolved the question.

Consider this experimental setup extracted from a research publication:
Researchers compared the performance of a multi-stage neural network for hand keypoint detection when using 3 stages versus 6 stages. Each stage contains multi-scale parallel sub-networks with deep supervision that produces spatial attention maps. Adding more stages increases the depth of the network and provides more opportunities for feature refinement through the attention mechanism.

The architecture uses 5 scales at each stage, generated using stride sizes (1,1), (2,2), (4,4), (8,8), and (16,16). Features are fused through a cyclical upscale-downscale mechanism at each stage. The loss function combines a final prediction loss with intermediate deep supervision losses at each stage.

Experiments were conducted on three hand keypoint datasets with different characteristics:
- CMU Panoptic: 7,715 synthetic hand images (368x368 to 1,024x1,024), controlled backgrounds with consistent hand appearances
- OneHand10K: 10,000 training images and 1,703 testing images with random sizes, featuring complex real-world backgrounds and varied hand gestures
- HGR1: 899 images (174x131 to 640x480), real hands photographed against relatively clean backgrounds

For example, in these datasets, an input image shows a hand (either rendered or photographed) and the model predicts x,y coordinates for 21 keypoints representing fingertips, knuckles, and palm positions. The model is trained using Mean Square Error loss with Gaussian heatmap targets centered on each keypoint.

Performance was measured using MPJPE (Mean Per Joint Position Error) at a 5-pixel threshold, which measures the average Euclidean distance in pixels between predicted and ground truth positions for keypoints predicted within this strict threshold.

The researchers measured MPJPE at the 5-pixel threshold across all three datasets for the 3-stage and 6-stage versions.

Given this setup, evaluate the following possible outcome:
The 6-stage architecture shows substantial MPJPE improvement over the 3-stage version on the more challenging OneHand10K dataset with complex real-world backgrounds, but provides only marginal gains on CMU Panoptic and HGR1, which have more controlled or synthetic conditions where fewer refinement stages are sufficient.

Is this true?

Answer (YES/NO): NO